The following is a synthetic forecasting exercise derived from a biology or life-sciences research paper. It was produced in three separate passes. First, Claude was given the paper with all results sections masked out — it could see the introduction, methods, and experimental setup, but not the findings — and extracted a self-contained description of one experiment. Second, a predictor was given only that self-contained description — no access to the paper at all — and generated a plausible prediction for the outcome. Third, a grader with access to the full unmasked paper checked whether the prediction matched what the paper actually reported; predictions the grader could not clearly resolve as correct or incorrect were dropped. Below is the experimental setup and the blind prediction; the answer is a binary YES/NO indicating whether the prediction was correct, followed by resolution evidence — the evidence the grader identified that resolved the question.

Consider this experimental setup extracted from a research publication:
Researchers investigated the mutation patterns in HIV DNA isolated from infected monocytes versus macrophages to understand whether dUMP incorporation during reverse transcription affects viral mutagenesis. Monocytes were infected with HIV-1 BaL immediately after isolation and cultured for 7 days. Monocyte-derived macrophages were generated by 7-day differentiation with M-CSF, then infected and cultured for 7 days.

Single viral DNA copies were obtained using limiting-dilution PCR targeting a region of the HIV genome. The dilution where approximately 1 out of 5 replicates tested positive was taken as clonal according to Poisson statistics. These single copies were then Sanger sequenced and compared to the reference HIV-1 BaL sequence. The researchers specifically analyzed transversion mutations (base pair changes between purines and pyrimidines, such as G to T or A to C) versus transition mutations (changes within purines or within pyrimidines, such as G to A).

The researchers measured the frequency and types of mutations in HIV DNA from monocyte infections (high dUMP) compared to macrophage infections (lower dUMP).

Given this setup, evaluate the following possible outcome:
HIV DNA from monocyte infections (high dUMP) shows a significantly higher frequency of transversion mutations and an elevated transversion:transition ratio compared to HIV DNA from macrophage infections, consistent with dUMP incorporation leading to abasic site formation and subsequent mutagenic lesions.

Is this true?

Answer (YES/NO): NO